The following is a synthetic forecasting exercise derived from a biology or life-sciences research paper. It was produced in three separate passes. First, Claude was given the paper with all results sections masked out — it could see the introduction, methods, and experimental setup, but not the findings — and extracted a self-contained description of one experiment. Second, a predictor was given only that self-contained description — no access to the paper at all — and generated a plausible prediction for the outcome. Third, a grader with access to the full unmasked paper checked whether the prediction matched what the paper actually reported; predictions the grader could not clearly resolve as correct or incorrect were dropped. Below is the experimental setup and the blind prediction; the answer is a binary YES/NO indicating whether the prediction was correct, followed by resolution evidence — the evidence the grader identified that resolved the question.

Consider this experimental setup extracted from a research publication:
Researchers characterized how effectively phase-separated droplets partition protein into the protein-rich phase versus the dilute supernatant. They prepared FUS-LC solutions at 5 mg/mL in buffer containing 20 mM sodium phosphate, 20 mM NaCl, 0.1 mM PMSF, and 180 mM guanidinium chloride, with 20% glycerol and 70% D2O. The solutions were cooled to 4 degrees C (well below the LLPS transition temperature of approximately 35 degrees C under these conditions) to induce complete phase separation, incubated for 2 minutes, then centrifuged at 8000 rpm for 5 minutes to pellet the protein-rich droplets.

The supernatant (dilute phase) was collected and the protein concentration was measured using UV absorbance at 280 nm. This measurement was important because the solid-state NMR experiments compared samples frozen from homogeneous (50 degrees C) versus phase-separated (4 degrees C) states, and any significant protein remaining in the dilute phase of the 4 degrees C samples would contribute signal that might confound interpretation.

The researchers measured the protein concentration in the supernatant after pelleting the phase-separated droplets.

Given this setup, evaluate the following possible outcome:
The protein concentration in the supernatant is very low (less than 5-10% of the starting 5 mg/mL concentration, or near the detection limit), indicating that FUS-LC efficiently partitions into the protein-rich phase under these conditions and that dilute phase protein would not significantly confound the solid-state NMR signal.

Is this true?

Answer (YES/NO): YES